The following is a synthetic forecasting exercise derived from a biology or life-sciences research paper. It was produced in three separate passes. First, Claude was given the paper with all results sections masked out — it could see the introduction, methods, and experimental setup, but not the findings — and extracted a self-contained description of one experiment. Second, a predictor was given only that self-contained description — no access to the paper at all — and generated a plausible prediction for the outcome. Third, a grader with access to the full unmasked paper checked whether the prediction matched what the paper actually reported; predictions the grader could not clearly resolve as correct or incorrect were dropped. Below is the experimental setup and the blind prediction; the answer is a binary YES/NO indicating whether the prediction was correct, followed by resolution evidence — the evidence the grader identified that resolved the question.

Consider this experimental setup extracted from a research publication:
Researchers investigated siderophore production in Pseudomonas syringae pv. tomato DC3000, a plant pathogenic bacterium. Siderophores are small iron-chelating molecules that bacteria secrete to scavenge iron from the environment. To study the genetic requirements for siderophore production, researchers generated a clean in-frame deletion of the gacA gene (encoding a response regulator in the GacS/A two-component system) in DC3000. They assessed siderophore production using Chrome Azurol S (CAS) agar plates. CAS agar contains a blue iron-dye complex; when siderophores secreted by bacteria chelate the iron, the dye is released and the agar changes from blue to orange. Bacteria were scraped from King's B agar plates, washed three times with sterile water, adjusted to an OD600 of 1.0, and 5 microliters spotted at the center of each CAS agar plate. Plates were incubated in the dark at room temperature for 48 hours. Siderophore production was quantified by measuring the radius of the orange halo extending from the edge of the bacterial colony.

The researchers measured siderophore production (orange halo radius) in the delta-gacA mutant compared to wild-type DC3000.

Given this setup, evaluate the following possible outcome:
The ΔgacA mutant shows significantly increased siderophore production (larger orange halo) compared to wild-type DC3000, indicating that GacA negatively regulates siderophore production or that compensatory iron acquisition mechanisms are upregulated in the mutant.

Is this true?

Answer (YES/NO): NO